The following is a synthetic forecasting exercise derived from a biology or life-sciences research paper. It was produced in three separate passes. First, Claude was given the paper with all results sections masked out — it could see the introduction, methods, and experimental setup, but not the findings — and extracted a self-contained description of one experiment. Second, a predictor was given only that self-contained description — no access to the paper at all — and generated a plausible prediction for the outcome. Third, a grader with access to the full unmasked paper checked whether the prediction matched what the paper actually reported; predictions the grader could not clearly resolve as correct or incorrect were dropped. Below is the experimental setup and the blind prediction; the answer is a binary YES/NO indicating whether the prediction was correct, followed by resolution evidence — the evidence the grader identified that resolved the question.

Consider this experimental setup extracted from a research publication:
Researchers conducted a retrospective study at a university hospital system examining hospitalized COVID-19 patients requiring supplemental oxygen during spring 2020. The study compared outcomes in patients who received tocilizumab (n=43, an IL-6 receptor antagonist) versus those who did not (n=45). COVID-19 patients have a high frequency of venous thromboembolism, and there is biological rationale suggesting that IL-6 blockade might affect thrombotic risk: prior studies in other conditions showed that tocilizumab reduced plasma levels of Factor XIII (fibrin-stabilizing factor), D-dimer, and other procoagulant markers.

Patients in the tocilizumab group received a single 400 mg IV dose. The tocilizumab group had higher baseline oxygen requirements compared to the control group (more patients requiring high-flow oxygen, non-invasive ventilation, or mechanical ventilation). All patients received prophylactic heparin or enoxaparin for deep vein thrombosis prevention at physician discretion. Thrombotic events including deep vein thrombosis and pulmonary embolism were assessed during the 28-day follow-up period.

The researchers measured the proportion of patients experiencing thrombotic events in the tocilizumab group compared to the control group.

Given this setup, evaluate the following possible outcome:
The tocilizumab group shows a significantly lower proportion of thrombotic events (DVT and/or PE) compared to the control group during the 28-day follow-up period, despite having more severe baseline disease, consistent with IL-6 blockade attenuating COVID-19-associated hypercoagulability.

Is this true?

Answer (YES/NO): NO